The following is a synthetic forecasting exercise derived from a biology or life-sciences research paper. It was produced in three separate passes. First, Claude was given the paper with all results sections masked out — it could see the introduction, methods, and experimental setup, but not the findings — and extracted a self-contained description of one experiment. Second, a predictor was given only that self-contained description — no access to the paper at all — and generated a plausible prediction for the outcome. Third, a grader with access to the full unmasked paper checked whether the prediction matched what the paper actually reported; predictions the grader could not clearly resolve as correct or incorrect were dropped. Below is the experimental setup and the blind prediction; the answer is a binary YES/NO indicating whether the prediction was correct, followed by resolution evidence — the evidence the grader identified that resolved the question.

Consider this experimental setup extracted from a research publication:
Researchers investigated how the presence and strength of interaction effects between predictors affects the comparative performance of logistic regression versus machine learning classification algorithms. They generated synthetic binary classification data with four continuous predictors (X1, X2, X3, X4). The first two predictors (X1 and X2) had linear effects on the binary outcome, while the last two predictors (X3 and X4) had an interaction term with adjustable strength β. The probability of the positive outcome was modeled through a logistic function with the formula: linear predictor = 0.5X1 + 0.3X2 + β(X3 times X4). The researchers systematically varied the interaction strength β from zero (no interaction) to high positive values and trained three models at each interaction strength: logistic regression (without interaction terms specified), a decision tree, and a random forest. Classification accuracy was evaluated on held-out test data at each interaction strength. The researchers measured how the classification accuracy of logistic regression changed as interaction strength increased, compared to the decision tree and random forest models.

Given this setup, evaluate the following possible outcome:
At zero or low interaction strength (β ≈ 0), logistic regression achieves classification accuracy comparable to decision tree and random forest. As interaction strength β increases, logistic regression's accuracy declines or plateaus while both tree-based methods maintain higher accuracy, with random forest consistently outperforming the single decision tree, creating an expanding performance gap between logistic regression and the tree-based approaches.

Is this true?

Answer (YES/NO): NO